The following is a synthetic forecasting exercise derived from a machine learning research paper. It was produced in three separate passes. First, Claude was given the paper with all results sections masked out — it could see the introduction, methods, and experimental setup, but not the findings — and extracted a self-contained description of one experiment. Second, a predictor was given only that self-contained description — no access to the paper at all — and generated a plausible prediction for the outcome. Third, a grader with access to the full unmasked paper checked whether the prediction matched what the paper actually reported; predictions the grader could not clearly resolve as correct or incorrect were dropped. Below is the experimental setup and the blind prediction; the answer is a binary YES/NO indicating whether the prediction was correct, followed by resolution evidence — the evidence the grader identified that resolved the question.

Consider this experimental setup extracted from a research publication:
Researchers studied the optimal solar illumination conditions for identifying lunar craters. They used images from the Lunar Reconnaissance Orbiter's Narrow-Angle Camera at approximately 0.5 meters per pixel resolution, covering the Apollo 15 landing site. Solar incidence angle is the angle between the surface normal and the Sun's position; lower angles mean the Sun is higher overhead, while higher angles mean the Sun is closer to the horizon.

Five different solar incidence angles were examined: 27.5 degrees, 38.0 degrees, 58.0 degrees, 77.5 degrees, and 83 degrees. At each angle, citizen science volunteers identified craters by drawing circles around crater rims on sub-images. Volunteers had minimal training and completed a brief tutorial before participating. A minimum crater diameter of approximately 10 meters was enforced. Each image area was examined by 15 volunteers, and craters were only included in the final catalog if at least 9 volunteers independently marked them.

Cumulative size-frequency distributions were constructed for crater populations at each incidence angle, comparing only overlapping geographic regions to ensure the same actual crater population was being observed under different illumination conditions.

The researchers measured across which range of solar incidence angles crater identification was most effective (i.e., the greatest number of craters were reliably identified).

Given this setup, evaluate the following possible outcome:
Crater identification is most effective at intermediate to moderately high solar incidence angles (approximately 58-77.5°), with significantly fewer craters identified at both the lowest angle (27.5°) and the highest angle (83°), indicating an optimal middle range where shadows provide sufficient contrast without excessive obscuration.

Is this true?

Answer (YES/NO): NO